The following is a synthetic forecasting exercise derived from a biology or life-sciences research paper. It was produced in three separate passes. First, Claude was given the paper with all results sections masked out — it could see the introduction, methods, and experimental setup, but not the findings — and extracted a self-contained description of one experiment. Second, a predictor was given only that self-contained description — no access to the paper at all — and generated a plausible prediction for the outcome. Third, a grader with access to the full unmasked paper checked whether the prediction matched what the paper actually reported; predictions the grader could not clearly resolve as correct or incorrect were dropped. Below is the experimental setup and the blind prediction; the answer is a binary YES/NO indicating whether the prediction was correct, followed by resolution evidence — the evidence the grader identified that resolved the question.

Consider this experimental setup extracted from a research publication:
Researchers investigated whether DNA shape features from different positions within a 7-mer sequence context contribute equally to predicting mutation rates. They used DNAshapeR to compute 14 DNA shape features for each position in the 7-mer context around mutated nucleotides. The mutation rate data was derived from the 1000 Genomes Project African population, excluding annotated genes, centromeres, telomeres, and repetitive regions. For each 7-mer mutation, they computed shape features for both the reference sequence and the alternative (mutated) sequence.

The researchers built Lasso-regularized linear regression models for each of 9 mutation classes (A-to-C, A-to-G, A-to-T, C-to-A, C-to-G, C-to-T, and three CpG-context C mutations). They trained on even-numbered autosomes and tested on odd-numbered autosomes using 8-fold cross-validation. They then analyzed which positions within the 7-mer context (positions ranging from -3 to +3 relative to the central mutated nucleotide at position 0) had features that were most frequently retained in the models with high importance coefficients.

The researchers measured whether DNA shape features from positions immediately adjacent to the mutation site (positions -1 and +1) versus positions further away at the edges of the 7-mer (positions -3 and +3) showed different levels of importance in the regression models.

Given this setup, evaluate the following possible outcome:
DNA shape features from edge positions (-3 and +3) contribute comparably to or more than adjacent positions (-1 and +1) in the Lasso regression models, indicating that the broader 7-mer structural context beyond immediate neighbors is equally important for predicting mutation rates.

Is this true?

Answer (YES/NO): NO